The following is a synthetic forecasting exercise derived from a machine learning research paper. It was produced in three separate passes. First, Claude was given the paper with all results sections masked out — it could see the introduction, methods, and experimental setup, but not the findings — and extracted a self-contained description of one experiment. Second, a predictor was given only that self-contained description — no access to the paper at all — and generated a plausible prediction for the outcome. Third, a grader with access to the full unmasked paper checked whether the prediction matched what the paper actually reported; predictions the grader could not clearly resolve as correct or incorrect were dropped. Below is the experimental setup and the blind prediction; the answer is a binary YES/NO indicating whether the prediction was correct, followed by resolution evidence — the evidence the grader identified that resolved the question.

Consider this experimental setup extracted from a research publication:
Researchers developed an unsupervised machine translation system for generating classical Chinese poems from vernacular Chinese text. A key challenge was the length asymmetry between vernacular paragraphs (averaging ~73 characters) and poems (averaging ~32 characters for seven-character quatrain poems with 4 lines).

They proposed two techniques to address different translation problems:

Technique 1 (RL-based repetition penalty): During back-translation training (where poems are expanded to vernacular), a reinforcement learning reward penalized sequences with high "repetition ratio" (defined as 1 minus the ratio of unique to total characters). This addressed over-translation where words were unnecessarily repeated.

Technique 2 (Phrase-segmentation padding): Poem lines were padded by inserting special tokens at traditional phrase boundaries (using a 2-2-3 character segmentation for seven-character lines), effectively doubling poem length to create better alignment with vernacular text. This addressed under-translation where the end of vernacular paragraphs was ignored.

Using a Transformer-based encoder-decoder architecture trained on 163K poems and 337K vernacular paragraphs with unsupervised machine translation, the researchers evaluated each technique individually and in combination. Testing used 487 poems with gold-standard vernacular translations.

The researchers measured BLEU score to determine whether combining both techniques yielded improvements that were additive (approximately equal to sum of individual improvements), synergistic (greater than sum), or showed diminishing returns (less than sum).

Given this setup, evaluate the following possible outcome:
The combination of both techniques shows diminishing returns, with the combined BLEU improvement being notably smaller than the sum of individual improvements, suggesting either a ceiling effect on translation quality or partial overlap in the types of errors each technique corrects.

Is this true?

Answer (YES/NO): YES